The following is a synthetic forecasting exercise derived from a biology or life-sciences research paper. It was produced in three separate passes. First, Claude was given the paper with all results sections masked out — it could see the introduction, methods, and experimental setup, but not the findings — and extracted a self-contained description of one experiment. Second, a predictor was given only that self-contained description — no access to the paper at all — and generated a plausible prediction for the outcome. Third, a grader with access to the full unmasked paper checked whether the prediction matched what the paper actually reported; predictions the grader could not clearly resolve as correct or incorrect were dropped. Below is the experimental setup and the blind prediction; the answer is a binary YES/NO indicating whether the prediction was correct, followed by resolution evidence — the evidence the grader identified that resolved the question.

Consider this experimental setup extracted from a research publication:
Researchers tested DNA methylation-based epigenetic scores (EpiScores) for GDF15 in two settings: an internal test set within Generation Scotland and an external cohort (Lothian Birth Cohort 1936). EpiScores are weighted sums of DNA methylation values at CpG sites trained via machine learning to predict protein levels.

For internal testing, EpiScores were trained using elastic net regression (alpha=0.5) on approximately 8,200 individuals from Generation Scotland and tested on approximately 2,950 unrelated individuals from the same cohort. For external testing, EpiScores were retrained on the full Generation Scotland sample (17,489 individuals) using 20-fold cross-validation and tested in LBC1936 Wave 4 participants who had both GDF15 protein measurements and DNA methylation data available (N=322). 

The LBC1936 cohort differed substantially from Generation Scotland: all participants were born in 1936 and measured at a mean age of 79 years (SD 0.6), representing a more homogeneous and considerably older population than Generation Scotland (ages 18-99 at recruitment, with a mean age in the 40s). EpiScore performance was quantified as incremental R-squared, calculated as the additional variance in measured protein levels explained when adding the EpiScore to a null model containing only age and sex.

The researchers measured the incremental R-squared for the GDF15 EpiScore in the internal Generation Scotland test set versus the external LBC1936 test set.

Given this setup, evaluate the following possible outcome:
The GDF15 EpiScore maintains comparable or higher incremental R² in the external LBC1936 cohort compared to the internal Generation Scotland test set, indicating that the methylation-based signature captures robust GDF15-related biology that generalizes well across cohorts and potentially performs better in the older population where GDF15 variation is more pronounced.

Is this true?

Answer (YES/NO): YES